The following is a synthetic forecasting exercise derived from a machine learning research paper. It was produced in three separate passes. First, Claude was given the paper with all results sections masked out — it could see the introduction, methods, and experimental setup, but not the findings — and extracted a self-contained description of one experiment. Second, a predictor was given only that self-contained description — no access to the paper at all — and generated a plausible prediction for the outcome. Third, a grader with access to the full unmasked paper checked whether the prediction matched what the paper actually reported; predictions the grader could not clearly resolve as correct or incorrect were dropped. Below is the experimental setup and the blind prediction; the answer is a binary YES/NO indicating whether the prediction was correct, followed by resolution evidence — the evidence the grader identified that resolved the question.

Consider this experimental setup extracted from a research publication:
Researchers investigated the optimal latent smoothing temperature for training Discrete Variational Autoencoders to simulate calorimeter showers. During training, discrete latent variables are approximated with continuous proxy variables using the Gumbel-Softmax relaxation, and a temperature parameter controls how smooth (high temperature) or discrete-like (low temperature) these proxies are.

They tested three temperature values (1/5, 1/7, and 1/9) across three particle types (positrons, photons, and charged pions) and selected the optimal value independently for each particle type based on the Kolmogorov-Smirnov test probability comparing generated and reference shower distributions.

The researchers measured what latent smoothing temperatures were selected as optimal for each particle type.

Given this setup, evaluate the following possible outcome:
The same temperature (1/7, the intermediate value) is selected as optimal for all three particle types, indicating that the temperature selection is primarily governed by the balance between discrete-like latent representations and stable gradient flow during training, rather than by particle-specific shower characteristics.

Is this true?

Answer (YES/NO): NO